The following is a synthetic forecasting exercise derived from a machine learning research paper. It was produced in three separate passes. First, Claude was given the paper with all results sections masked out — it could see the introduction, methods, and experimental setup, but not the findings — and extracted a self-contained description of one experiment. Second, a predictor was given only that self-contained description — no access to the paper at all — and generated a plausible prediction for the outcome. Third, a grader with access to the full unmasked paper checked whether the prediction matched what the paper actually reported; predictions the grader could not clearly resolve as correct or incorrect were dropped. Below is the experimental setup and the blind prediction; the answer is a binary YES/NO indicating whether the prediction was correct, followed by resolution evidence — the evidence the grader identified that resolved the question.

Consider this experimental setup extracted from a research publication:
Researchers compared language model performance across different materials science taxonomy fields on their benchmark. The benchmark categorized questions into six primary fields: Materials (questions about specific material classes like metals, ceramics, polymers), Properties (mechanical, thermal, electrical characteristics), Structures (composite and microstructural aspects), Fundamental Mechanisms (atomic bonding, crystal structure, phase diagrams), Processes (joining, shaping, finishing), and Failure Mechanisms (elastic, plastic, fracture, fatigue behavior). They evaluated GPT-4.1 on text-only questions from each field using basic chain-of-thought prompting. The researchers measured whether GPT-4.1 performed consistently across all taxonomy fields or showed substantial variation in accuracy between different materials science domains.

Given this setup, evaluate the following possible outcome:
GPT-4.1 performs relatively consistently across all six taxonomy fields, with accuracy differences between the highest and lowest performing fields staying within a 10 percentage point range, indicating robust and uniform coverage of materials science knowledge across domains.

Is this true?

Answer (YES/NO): NO